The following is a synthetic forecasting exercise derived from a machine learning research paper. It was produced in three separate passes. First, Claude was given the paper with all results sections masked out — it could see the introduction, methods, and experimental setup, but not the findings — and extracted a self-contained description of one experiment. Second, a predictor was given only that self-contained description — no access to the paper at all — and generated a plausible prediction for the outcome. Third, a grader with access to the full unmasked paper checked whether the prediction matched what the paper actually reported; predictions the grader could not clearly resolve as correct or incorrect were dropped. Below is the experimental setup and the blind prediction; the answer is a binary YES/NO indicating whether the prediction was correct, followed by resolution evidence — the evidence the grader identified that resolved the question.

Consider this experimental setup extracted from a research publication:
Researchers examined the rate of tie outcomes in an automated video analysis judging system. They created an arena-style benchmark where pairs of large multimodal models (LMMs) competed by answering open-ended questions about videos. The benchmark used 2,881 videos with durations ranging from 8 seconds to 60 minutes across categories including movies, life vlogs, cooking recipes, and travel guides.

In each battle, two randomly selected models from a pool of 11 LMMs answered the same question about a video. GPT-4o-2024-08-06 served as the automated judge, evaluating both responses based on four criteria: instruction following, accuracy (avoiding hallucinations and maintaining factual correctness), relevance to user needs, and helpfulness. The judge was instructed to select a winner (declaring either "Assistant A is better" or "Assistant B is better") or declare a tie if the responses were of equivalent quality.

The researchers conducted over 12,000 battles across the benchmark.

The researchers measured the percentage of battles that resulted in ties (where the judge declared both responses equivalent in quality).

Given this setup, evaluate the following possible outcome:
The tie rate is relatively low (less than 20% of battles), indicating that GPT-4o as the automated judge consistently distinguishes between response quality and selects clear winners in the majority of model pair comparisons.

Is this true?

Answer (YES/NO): YES